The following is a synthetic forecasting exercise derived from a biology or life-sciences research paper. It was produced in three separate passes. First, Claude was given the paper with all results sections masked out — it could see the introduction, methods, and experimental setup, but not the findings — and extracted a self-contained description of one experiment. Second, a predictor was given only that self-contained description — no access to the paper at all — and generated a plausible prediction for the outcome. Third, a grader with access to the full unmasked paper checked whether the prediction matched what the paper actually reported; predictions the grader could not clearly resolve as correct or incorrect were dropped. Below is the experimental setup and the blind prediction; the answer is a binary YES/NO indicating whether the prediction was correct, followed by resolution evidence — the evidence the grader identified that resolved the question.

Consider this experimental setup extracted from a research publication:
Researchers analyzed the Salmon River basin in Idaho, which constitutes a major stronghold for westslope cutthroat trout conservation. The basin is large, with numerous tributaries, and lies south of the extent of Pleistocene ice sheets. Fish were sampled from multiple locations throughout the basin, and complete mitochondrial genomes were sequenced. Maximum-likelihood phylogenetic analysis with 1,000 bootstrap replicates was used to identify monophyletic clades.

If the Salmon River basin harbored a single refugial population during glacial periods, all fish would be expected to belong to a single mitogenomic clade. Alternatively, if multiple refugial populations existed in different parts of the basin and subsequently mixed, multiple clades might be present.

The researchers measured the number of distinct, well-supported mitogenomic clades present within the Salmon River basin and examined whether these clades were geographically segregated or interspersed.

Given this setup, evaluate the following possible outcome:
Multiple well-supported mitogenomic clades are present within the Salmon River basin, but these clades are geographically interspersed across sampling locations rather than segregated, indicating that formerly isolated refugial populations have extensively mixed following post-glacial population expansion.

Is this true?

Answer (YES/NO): YES